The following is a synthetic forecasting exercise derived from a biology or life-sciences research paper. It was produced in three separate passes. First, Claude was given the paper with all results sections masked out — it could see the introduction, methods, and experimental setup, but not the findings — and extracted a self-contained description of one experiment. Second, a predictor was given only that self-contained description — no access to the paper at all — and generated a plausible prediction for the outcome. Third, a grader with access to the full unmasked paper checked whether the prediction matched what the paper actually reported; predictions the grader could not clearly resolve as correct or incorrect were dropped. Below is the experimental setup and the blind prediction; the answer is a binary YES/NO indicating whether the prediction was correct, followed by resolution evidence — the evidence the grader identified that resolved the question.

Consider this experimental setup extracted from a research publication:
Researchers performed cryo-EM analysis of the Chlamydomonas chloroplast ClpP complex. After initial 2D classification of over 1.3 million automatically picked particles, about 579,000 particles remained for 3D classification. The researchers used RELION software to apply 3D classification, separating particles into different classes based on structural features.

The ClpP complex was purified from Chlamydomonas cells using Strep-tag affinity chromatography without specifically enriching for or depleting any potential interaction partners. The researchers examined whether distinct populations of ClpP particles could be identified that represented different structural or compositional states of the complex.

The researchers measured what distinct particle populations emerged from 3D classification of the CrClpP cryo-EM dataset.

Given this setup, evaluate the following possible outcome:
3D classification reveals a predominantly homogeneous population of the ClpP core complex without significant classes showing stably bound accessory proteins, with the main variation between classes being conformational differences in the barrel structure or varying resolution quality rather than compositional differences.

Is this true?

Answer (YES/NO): NO